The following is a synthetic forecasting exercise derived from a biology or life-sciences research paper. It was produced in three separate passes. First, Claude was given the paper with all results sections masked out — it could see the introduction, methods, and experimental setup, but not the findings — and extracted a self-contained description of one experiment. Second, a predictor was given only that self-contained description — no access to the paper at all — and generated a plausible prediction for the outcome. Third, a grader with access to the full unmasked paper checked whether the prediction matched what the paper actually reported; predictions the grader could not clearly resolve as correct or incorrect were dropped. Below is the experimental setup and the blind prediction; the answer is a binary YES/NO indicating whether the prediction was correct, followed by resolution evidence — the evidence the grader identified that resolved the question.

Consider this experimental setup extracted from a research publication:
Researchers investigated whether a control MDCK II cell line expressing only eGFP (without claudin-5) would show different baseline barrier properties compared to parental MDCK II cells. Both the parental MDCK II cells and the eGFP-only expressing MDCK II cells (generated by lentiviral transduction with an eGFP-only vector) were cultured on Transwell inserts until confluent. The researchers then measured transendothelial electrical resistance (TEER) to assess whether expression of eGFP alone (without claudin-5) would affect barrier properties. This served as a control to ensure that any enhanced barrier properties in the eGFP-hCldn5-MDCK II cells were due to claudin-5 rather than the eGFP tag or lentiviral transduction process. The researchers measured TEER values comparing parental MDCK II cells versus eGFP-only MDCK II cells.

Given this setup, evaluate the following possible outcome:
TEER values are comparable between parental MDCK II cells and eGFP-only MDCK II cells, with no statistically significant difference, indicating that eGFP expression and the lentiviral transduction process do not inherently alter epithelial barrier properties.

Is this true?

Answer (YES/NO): NO